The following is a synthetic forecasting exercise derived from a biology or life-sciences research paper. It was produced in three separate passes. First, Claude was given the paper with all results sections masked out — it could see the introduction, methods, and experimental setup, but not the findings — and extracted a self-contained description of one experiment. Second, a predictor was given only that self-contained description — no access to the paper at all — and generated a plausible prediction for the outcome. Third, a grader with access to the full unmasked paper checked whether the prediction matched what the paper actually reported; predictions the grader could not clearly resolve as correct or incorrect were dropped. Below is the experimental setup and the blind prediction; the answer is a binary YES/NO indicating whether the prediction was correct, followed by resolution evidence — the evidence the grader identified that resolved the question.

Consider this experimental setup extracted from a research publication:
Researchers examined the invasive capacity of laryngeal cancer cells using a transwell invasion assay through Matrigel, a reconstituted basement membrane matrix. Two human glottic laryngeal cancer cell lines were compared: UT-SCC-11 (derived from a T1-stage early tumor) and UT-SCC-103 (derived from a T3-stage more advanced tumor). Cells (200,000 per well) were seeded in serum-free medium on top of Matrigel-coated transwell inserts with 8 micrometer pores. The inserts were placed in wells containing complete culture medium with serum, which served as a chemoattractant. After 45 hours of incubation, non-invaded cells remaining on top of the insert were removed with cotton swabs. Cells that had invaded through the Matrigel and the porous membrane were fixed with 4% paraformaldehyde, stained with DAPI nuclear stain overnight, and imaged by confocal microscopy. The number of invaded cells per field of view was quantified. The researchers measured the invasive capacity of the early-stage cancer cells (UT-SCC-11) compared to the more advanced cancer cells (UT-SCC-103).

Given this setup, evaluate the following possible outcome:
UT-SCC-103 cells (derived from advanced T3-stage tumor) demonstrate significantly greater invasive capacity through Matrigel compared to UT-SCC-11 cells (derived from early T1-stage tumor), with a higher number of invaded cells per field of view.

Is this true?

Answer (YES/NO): YES